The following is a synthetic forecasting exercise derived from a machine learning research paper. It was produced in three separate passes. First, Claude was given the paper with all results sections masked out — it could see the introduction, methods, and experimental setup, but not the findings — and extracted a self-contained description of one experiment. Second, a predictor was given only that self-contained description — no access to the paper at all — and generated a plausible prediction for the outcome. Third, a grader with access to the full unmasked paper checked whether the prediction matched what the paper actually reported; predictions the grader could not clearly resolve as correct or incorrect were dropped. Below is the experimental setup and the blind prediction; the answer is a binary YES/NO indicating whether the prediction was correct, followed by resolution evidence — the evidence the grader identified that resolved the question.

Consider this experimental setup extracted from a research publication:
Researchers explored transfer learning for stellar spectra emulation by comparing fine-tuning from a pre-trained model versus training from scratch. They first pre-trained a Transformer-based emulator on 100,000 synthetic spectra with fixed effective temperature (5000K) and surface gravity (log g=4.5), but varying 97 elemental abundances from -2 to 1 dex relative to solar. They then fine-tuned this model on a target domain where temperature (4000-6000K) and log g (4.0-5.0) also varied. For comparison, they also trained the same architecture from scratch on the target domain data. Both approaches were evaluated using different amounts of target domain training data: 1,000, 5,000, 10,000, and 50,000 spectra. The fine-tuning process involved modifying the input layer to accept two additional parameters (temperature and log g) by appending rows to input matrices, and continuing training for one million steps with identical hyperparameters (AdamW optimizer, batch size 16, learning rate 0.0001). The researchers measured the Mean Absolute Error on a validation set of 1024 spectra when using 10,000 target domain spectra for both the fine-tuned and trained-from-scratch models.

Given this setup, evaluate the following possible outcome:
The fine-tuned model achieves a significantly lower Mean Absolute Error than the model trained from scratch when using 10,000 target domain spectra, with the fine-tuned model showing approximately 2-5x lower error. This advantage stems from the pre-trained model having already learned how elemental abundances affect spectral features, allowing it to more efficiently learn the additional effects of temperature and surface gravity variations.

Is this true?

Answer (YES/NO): NO